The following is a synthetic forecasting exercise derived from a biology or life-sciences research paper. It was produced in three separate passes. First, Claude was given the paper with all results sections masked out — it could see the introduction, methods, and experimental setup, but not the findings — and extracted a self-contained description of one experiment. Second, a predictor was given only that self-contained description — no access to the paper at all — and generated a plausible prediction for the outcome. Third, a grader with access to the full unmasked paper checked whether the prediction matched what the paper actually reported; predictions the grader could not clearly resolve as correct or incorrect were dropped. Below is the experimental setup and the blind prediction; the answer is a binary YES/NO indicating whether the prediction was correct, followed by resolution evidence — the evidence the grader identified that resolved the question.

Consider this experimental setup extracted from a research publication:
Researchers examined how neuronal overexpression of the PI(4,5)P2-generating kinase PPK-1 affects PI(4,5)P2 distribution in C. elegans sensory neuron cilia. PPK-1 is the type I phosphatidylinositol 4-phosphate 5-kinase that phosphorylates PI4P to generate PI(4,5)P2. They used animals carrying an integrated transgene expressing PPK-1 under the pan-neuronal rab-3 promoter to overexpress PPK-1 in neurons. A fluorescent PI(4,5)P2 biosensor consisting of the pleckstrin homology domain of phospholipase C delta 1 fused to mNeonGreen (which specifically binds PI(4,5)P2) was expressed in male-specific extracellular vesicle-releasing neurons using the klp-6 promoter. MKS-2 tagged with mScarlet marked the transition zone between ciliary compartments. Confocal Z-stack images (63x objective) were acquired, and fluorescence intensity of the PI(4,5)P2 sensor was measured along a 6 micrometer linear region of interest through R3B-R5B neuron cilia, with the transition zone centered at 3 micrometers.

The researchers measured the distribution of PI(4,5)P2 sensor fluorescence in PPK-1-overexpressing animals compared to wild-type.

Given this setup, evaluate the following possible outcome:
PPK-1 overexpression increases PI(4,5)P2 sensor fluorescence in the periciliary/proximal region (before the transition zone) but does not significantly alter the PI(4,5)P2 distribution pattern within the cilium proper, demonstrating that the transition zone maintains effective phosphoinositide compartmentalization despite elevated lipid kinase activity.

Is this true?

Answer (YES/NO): YES